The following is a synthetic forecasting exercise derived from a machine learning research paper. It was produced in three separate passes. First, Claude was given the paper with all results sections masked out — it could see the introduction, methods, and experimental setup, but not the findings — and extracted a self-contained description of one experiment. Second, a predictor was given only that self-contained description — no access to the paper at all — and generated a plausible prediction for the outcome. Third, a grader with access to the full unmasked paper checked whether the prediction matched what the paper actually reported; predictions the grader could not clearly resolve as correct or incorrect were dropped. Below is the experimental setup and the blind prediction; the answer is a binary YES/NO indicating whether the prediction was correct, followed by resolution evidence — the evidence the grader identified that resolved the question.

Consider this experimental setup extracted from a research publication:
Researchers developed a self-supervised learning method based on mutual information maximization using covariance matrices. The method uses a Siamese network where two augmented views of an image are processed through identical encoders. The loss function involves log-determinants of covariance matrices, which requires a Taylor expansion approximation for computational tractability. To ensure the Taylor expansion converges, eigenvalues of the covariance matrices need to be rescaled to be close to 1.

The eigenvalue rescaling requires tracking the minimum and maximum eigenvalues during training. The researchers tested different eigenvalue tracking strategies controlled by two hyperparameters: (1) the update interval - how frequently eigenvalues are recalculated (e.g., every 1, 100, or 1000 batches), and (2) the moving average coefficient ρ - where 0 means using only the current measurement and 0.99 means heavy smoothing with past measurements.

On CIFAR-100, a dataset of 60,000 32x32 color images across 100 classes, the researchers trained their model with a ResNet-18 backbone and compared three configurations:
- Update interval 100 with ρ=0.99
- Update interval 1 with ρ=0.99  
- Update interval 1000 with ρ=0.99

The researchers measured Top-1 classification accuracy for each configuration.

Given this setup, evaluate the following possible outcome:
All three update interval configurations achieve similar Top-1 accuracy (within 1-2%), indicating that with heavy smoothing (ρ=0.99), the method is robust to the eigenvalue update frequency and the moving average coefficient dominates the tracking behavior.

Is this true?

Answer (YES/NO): NO